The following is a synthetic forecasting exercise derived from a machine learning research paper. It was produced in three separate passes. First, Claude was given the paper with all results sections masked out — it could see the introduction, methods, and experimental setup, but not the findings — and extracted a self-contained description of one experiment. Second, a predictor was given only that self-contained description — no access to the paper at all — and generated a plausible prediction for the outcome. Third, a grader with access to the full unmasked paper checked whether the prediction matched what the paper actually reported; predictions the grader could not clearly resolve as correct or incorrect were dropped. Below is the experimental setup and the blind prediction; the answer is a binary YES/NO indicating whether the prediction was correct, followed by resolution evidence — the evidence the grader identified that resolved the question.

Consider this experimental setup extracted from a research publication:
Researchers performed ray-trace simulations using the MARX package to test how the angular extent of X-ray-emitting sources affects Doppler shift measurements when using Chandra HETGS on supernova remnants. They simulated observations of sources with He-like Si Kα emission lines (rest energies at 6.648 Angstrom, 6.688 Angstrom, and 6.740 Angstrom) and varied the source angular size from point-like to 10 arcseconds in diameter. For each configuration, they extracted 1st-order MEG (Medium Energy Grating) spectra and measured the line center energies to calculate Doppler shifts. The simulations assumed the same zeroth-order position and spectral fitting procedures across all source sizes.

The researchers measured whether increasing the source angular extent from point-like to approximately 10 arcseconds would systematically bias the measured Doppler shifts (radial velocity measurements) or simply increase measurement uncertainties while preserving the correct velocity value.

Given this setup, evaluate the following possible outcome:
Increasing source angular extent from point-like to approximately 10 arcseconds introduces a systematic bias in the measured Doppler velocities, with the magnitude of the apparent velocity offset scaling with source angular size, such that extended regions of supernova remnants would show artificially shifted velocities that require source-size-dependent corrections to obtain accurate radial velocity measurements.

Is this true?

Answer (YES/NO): NO